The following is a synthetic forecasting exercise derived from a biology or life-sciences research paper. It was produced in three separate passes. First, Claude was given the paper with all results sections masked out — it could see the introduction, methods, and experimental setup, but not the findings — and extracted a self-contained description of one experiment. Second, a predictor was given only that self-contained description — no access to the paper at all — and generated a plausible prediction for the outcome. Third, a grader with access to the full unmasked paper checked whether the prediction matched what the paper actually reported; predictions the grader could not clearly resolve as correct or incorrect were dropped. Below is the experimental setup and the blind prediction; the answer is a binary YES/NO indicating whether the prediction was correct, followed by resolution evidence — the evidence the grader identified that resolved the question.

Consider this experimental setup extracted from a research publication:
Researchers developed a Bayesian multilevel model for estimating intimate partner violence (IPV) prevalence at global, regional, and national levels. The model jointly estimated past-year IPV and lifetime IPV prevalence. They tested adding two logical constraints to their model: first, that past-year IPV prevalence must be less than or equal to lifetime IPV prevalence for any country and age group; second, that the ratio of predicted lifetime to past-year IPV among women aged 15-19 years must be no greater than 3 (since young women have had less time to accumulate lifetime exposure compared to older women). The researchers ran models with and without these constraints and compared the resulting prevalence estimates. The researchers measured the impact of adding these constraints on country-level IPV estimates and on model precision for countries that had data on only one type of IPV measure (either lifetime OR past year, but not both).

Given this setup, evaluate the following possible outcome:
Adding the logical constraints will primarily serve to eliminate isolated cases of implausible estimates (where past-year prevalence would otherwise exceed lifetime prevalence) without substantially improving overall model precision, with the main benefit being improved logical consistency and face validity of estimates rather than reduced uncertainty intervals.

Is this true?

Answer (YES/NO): NO